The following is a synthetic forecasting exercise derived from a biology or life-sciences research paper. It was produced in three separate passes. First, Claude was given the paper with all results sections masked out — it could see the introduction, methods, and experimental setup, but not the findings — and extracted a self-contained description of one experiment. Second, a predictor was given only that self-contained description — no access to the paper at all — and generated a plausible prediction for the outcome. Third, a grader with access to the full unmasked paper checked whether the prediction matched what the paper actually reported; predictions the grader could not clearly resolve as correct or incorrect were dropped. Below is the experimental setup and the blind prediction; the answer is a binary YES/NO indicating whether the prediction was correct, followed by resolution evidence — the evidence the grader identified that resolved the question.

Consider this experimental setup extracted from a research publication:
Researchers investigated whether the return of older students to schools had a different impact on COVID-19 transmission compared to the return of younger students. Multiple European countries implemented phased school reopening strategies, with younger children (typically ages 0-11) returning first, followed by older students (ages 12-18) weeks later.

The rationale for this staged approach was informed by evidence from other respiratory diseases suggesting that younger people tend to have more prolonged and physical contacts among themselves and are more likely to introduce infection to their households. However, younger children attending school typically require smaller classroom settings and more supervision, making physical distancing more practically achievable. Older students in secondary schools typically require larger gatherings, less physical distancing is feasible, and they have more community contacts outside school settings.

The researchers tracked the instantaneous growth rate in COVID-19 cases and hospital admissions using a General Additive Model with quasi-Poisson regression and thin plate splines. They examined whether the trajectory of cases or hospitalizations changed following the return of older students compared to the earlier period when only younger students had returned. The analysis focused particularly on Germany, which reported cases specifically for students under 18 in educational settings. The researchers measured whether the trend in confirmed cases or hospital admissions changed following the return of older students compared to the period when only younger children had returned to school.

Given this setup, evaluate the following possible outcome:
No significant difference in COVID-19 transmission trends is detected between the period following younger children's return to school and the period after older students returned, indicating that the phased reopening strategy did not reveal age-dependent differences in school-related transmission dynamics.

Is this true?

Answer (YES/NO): NO